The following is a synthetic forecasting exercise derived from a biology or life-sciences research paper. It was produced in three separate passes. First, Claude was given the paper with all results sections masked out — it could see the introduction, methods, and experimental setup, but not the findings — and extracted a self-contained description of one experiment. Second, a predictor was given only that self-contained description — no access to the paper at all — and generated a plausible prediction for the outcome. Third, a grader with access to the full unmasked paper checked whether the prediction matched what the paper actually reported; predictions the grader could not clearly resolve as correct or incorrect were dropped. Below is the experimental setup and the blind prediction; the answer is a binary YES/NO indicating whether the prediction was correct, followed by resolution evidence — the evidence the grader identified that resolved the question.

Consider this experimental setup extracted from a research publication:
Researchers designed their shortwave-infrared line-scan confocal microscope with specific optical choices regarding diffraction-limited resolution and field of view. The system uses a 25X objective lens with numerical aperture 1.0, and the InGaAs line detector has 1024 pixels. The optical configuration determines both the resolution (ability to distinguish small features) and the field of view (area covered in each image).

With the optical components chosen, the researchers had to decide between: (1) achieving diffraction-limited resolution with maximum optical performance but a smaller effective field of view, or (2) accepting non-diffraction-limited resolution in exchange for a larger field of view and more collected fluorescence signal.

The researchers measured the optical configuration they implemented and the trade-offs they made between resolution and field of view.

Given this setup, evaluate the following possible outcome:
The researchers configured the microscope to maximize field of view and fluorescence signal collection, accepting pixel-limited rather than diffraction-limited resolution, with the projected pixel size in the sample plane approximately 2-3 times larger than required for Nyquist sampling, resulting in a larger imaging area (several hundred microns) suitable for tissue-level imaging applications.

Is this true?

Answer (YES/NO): NO